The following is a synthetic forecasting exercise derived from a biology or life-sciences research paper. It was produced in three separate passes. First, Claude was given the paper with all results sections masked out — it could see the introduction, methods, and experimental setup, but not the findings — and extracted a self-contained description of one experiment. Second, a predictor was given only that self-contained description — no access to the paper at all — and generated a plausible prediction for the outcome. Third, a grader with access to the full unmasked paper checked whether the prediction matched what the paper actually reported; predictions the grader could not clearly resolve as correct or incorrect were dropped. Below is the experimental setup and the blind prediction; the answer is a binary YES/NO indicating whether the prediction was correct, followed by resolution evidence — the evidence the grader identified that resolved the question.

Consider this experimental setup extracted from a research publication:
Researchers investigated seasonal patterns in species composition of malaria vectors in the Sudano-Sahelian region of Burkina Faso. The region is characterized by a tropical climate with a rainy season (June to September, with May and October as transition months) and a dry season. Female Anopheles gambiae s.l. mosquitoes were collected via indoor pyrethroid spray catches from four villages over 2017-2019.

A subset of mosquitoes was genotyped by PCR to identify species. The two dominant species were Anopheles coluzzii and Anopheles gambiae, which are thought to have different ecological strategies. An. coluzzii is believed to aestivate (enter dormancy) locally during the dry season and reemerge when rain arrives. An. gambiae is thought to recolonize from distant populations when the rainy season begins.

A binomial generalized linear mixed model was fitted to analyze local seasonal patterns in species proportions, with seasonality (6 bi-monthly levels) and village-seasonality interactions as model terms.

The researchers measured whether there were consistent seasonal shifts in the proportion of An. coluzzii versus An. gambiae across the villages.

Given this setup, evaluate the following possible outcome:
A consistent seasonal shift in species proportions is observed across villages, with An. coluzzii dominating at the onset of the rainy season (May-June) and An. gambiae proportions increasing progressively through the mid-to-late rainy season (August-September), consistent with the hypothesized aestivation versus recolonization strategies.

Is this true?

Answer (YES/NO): NO